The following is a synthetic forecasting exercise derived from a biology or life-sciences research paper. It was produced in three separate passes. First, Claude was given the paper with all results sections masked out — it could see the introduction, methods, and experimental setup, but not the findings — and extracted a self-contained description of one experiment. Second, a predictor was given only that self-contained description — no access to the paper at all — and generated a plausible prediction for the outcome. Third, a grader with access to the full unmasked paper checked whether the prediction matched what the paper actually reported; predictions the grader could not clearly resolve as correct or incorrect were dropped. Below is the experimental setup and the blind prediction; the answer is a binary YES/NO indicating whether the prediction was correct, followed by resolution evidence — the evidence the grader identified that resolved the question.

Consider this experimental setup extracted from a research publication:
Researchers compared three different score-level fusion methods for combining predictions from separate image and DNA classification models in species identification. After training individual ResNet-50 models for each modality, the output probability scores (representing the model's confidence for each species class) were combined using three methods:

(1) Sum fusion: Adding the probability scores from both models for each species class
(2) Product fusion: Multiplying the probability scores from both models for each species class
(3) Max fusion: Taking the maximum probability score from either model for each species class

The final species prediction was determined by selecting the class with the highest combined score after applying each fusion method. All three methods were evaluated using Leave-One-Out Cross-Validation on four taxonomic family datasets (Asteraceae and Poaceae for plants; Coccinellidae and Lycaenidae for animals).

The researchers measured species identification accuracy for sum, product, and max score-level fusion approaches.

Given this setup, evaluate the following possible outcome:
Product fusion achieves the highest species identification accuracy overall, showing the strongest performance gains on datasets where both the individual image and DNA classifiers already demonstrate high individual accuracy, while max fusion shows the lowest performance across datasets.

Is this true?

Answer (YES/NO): NO